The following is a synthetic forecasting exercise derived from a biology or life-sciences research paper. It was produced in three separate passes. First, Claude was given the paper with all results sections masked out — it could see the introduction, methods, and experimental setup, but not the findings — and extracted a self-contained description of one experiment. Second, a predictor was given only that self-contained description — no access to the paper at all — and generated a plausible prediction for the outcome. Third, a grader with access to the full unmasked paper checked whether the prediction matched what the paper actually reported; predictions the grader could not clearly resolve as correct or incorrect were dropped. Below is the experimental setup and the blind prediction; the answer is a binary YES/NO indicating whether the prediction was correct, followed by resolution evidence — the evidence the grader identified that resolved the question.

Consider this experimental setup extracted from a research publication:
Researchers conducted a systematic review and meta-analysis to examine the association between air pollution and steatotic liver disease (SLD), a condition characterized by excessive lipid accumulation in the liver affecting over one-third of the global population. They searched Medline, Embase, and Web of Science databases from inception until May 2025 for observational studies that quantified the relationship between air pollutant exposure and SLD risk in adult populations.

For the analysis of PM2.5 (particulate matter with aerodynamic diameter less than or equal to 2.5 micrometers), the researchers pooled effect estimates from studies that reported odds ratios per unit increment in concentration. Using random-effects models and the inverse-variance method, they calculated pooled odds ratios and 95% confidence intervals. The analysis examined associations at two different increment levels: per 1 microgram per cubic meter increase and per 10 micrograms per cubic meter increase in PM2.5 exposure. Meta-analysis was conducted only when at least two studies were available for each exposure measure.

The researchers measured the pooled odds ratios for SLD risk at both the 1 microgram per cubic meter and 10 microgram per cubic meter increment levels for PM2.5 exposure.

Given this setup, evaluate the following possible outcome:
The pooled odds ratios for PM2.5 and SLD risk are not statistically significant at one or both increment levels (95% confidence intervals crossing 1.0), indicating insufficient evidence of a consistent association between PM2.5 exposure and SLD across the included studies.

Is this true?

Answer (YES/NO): NO